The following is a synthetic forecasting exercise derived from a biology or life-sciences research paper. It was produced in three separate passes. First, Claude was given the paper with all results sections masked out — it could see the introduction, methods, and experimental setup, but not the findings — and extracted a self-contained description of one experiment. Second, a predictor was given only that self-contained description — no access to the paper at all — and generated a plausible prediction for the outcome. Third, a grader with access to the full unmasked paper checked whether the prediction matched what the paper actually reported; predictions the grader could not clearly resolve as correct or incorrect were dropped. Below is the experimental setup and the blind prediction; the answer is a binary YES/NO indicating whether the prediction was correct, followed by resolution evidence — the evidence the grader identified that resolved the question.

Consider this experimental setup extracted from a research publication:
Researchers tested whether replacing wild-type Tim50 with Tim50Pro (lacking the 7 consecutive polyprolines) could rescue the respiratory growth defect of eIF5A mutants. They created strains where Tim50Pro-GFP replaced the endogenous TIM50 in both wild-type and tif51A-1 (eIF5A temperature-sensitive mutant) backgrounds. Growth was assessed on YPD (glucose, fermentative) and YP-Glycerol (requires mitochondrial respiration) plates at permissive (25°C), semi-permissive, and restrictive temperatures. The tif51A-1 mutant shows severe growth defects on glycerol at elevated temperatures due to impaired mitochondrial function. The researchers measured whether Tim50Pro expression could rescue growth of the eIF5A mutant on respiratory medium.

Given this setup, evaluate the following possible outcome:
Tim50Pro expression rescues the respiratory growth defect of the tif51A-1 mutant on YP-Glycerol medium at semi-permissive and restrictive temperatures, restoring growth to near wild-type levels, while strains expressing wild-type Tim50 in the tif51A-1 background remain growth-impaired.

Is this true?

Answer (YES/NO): NO